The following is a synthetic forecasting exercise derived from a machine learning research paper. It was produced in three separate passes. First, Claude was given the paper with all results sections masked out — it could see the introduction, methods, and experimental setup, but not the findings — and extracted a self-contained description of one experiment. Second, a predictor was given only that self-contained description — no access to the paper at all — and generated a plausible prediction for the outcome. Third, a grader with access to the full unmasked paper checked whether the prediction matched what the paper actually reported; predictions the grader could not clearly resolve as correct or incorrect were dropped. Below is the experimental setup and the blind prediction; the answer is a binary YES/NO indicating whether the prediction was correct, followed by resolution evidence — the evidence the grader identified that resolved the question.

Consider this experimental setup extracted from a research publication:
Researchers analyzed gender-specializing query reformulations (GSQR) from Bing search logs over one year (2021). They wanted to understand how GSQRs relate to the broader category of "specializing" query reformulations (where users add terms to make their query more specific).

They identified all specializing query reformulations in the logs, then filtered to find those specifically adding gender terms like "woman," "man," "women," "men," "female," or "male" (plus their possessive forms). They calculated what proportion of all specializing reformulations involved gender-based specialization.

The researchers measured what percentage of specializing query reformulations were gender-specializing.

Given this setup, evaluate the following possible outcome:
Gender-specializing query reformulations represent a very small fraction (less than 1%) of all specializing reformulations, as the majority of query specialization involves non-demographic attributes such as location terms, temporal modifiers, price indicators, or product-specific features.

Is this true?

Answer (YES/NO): NO